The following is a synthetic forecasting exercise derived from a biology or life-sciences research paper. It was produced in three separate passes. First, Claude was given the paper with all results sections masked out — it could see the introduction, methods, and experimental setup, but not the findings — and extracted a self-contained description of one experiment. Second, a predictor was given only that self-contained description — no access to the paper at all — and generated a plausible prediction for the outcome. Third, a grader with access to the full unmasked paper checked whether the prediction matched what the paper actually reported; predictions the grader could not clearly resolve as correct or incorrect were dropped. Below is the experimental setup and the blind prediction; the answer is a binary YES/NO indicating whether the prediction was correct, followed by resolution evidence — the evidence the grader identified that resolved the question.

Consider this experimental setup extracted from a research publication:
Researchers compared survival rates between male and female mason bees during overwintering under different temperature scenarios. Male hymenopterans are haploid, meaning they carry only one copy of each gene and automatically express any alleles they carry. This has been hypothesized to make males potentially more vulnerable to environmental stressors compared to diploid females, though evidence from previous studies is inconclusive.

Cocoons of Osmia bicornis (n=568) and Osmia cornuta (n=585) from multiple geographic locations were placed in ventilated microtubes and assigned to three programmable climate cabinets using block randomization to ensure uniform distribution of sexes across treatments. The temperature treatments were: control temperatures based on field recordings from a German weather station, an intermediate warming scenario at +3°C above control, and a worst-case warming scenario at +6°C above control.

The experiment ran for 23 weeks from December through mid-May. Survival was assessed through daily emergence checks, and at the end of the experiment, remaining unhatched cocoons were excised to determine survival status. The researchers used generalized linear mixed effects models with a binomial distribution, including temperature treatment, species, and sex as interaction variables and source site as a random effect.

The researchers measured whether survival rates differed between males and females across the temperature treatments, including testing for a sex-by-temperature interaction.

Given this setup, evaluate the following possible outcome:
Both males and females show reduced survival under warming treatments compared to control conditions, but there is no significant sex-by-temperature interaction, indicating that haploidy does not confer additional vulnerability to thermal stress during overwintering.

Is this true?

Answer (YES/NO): NO